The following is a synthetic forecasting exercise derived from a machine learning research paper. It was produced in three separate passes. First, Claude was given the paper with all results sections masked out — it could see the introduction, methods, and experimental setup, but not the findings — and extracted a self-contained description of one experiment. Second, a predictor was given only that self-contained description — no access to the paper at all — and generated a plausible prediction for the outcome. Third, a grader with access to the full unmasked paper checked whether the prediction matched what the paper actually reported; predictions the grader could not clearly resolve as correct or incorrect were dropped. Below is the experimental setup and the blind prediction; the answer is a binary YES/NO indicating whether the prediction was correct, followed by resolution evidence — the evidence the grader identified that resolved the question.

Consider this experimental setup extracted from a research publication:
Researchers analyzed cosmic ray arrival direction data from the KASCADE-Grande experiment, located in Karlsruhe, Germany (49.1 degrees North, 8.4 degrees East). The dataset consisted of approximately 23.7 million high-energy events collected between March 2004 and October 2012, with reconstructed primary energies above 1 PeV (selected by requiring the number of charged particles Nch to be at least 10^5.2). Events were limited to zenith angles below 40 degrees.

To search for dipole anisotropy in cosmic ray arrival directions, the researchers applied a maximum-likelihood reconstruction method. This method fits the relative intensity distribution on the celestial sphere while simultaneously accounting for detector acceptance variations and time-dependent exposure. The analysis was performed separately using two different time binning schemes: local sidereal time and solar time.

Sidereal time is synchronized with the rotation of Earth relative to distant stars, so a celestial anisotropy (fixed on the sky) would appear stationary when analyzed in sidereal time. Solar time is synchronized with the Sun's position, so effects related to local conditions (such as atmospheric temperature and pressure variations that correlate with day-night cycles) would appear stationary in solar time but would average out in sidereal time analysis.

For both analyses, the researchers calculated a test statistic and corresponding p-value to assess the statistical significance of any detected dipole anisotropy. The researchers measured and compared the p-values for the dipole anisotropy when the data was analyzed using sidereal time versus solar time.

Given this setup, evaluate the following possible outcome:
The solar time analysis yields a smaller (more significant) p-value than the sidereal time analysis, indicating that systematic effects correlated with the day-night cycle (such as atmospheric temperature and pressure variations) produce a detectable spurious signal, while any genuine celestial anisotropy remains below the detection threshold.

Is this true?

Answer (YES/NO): NO